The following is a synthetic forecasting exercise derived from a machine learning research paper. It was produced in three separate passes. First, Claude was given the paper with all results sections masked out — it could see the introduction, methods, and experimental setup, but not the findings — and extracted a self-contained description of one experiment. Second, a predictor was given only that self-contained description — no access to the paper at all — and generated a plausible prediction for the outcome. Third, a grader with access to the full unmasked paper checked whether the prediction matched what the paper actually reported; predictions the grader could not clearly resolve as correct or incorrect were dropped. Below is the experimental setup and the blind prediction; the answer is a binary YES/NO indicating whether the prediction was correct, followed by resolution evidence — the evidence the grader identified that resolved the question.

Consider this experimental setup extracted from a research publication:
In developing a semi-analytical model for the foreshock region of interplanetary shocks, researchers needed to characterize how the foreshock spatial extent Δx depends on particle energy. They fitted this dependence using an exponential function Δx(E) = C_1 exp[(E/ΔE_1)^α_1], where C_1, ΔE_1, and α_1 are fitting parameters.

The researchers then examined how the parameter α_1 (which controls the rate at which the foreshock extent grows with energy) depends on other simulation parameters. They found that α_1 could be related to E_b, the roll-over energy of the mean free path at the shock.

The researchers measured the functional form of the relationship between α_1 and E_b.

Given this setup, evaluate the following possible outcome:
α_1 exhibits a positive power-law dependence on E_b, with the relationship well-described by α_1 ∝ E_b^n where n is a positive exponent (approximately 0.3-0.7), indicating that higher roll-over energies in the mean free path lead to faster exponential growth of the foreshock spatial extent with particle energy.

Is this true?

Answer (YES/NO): NO